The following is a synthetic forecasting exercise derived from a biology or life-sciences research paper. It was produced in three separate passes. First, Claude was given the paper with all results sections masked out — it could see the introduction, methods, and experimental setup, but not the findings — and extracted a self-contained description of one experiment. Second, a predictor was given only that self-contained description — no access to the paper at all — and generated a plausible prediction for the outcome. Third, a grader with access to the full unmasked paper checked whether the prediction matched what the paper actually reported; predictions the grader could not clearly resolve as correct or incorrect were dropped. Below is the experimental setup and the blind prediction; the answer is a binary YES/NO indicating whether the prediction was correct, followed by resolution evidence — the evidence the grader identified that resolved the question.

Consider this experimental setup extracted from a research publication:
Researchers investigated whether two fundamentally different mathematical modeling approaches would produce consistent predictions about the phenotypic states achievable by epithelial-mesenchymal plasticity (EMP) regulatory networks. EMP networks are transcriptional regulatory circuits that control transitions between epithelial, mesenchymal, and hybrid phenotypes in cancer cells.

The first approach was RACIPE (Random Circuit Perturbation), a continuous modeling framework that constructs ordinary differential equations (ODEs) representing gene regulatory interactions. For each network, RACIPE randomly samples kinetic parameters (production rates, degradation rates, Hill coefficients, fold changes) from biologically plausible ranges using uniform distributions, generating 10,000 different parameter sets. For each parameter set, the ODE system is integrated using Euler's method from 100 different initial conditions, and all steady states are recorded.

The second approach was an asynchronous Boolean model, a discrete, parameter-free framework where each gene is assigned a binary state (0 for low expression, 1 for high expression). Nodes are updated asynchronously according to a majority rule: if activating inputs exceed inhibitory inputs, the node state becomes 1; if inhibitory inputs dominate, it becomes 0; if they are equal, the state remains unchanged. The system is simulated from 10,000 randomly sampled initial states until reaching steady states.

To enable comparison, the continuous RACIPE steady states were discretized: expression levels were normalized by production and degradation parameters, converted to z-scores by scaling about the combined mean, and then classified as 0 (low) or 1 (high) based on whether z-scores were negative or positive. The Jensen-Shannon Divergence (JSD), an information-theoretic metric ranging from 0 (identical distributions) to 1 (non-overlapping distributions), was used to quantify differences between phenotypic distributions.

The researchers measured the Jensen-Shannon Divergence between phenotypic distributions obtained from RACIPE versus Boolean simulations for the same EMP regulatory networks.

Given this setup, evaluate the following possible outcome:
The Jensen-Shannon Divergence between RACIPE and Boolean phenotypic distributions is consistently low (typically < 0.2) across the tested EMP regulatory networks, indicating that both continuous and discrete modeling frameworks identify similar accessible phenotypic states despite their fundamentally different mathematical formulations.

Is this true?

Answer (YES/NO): NO